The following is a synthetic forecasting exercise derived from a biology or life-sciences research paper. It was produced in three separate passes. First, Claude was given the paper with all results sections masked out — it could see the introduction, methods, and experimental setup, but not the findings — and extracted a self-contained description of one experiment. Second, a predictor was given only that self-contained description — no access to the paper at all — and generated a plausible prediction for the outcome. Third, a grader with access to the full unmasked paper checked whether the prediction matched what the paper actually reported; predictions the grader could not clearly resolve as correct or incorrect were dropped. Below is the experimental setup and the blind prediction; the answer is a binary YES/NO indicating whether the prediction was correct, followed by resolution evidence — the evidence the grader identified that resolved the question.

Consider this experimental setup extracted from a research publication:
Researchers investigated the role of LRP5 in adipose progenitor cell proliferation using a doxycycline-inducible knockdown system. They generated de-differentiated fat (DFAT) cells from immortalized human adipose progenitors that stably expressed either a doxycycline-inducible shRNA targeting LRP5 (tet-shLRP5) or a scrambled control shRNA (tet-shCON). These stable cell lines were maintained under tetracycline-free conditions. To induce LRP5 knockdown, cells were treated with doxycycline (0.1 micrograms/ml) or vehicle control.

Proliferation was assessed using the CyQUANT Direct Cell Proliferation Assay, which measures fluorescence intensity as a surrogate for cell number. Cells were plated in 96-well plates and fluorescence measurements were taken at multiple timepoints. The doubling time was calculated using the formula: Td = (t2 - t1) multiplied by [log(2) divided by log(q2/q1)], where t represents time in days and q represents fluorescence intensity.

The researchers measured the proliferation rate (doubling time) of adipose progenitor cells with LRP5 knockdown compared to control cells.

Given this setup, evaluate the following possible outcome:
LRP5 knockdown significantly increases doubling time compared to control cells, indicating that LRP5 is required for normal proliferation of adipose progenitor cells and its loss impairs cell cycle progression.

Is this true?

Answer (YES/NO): YES